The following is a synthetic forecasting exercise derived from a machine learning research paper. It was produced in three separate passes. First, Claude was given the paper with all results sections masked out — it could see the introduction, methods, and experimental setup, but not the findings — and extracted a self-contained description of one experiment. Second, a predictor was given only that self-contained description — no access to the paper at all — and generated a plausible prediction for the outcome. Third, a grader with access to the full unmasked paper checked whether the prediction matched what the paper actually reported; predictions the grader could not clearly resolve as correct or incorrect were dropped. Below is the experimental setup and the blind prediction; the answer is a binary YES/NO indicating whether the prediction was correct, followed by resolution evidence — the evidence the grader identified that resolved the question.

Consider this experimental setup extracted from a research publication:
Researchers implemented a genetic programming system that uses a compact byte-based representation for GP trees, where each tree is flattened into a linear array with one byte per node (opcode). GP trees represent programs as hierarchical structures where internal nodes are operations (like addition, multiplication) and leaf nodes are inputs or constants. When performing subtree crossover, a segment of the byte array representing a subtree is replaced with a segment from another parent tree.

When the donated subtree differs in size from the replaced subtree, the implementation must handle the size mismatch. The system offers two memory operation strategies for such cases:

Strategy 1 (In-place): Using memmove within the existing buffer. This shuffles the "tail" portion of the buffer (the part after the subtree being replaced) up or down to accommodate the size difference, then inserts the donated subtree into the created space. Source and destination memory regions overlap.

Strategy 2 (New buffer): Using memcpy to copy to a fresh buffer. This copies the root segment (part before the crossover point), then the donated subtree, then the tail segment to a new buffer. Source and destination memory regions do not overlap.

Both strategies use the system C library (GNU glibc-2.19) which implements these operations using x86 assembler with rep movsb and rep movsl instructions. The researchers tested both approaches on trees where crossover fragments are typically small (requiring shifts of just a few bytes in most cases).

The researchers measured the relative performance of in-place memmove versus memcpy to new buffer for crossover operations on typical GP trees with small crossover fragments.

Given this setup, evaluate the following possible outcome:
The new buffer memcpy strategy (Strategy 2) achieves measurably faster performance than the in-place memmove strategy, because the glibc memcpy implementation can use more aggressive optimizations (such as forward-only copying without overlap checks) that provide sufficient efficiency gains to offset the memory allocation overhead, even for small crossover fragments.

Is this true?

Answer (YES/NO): NO